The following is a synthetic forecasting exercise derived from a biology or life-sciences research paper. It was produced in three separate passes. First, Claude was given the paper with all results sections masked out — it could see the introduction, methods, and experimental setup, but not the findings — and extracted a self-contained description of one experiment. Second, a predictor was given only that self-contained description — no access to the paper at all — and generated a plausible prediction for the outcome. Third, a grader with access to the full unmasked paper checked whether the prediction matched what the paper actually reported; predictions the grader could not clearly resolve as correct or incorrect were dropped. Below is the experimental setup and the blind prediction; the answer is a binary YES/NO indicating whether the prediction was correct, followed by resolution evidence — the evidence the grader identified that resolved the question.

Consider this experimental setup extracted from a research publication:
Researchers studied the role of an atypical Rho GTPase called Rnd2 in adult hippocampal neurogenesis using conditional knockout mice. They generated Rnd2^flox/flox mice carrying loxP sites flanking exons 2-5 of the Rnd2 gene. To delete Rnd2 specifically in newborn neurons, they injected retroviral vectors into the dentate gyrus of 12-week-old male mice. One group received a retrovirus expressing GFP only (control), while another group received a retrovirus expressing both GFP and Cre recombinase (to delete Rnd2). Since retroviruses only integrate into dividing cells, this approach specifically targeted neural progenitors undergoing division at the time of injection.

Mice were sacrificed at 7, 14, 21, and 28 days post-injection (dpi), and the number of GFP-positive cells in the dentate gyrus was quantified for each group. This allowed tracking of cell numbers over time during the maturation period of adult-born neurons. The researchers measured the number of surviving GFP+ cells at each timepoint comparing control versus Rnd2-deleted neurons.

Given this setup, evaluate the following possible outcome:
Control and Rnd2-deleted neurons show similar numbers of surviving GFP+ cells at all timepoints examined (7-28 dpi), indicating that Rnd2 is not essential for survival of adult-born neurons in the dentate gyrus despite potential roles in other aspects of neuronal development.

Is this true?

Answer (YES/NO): NO